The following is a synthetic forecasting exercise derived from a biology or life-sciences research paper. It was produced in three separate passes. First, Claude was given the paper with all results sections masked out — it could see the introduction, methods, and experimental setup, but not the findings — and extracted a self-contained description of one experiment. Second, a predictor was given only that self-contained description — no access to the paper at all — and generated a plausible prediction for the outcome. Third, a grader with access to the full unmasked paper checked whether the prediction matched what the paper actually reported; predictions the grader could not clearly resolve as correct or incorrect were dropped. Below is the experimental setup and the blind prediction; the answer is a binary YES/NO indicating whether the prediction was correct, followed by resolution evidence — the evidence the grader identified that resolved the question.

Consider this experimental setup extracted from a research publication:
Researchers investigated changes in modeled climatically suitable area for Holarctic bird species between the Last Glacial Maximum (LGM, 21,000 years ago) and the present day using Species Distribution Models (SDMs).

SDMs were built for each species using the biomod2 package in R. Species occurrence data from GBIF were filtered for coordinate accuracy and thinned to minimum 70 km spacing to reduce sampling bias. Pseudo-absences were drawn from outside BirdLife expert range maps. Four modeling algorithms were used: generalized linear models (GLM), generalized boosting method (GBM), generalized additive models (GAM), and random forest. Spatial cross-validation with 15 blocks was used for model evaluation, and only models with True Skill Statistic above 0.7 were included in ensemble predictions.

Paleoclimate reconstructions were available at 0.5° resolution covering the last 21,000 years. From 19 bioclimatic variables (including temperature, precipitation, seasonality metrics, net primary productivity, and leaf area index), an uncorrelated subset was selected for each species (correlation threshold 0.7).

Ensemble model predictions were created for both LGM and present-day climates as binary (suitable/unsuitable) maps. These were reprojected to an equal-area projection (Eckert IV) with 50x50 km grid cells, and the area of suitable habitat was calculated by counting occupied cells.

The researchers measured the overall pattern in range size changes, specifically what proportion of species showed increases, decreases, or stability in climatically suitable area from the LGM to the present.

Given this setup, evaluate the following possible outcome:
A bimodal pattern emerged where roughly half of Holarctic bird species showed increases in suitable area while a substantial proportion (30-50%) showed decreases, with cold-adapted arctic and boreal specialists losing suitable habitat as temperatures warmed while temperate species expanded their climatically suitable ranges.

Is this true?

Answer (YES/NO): NO